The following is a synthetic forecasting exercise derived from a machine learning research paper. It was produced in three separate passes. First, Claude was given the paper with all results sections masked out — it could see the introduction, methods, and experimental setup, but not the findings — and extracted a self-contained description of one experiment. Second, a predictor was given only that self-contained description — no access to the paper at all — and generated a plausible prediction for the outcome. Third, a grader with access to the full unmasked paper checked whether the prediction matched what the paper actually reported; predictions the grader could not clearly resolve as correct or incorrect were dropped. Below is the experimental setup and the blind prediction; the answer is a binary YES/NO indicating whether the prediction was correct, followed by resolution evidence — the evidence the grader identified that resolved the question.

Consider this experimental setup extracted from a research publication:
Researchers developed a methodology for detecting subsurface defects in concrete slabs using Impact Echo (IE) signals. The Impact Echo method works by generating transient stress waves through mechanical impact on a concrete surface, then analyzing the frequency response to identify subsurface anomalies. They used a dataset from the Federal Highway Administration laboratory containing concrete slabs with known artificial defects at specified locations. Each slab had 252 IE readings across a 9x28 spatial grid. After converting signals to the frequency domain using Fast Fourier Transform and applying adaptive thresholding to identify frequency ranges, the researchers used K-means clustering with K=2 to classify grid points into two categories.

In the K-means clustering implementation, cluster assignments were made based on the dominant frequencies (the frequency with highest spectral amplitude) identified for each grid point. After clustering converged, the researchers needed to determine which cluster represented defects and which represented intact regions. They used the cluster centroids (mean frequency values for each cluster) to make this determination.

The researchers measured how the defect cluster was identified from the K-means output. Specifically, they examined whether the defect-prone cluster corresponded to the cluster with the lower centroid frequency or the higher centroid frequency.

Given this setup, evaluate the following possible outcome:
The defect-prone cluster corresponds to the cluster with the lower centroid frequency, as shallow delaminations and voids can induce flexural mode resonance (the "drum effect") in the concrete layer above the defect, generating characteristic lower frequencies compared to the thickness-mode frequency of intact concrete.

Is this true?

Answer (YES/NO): YES